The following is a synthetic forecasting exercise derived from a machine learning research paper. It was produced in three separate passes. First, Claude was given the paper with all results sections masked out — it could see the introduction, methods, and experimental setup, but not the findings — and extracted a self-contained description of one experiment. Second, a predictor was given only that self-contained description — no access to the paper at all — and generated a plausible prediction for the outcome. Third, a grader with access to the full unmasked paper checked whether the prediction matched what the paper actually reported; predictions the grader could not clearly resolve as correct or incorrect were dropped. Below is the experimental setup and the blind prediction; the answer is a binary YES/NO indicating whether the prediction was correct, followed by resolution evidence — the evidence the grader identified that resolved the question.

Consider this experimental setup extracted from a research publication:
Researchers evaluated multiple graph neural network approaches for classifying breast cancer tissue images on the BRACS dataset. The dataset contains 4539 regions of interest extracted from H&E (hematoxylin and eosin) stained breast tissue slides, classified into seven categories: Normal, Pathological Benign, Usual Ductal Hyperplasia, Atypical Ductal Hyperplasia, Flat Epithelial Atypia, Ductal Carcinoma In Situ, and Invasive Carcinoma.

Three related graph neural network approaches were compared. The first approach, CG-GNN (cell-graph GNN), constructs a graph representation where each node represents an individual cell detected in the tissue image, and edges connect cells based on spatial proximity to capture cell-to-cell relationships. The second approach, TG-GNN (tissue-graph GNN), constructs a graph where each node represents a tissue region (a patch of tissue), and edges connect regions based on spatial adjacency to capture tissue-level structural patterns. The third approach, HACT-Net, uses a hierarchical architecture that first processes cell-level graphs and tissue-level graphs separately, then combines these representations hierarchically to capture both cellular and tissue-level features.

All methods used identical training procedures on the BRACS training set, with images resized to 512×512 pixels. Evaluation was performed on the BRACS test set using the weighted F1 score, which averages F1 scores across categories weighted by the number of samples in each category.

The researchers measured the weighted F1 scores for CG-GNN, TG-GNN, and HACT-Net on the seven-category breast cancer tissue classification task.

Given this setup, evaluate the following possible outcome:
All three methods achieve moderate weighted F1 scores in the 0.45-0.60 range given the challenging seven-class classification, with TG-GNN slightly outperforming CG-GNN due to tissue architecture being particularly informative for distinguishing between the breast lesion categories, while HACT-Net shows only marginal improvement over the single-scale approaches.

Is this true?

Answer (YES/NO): NO